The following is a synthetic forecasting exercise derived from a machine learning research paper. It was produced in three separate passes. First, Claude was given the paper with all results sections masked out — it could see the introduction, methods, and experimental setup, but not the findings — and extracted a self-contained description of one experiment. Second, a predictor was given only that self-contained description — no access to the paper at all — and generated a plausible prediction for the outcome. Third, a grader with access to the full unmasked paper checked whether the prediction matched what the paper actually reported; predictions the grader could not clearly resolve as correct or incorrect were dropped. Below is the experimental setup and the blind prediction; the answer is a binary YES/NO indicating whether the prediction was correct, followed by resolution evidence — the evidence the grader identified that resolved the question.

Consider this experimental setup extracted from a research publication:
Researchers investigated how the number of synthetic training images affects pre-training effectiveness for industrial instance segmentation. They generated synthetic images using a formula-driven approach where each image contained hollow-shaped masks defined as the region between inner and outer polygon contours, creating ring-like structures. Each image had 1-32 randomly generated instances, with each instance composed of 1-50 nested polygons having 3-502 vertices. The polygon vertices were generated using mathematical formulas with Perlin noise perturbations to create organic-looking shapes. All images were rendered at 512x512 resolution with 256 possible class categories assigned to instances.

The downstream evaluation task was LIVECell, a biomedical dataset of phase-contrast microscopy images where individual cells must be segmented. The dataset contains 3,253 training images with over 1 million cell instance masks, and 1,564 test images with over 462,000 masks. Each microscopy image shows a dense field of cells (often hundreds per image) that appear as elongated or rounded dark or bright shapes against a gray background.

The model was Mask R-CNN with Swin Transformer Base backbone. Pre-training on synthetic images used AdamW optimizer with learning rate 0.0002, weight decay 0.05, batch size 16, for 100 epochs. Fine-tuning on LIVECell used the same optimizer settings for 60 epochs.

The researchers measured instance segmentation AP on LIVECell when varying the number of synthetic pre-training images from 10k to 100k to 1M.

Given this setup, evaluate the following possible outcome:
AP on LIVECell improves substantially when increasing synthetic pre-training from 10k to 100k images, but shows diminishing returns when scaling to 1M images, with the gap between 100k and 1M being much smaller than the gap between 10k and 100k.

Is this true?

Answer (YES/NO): NO